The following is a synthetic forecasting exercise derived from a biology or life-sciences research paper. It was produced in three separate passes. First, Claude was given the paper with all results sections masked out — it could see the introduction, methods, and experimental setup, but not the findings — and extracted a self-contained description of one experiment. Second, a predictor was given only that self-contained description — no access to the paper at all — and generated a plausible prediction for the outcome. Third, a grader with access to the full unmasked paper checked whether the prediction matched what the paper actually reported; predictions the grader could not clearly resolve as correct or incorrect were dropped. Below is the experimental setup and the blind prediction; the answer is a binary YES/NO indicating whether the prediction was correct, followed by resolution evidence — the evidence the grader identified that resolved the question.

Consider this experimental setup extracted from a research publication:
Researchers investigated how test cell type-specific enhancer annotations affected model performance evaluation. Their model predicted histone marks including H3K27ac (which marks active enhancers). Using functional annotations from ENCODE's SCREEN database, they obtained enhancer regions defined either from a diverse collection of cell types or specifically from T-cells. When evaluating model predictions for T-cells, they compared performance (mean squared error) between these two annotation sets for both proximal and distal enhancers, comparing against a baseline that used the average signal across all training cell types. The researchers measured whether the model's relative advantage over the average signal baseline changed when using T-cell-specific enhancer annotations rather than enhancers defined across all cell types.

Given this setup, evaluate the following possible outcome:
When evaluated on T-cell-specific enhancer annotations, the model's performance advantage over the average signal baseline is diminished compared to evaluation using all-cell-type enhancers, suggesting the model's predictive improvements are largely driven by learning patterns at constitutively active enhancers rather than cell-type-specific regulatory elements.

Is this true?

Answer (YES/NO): NO